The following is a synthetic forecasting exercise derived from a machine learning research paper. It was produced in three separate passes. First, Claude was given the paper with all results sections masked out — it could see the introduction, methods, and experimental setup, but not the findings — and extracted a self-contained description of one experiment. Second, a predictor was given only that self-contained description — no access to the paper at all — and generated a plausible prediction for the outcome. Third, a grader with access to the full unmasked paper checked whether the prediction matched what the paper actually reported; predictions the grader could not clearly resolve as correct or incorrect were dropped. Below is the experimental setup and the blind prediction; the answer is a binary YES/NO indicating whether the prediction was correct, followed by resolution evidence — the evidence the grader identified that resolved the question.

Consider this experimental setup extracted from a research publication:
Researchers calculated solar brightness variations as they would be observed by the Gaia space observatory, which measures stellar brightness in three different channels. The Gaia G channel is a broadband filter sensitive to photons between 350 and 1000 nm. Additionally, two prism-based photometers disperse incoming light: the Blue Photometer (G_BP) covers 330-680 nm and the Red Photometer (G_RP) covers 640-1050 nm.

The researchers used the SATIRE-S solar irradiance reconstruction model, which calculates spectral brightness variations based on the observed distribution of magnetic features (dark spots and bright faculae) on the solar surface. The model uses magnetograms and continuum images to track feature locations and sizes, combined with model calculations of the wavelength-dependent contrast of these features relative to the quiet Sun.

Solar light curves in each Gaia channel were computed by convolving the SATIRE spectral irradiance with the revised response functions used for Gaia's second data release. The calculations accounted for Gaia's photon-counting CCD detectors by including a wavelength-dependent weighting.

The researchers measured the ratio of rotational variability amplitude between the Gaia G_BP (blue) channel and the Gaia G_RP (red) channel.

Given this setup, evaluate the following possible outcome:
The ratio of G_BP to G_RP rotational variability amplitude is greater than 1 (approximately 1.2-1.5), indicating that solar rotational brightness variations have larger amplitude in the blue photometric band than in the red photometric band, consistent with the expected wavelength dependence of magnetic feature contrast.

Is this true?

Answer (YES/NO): YES